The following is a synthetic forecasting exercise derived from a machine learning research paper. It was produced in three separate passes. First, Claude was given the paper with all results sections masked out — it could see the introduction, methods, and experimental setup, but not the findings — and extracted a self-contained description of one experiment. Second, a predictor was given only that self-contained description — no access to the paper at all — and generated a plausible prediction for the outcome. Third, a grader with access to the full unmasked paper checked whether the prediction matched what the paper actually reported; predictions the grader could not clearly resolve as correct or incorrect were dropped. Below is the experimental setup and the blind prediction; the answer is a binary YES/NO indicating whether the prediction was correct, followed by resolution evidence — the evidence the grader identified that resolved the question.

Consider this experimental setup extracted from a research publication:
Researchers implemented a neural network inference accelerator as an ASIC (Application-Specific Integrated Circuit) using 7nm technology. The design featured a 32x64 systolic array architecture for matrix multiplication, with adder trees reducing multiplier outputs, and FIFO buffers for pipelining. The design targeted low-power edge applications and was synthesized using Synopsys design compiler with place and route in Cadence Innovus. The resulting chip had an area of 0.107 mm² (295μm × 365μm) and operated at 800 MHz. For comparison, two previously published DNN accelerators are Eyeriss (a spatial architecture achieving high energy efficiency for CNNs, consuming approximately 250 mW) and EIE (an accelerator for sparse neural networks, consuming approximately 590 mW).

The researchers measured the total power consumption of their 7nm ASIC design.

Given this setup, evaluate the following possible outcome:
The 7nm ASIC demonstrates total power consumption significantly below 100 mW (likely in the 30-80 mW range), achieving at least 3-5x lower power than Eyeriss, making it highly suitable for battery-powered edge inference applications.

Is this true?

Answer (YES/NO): NO